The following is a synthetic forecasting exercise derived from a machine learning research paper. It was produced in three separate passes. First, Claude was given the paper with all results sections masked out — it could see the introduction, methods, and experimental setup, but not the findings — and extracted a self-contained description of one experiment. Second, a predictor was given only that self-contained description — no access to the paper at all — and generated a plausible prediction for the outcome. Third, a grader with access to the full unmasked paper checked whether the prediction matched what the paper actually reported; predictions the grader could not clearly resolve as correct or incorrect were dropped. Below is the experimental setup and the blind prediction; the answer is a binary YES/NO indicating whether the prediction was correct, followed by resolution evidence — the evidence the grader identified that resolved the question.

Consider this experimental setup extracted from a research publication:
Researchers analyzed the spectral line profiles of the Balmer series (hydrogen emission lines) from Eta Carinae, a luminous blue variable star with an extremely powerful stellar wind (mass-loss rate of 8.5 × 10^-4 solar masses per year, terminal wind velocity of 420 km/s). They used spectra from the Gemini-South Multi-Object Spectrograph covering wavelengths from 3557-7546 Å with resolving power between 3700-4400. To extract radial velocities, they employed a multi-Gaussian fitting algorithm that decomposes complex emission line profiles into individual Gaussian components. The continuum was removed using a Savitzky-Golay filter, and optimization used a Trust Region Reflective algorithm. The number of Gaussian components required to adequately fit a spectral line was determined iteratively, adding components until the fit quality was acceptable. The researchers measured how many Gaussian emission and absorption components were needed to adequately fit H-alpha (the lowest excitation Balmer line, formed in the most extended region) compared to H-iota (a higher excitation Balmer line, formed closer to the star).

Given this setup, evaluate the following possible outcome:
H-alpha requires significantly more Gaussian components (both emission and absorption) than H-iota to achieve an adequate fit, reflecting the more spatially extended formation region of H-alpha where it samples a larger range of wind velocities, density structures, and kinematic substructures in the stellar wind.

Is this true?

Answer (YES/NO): YES